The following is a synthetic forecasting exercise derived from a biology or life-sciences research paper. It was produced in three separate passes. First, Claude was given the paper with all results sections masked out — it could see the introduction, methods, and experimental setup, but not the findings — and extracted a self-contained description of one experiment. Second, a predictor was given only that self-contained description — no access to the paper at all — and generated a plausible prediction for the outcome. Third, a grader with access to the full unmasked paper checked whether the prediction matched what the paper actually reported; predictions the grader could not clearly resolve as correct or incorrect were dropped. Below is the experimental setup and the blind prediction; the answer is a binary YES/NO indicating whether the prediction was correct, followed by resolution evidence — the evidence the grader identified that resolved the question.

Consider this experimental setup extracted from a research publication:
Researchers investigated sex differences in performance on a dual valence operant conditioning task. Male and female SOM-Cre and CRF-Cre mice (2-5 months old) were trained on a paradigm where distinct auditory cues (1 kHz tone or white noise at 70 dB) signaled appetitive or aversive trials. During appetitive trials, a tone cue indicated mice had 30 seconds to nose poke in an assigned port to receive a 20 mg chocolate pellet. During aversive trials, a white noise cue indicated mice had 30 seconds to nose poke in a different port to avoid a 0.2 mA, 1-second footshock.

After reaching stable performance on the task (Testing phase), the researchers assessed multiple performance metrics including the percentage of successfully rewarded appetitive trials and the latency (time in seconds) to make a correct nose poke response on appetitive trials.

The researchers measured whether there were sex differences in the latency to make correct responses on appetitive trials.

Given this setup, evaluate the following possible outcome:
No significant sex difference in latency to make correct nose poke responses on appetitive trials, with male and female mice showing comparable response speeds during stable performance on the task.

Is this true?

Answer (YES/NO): NO